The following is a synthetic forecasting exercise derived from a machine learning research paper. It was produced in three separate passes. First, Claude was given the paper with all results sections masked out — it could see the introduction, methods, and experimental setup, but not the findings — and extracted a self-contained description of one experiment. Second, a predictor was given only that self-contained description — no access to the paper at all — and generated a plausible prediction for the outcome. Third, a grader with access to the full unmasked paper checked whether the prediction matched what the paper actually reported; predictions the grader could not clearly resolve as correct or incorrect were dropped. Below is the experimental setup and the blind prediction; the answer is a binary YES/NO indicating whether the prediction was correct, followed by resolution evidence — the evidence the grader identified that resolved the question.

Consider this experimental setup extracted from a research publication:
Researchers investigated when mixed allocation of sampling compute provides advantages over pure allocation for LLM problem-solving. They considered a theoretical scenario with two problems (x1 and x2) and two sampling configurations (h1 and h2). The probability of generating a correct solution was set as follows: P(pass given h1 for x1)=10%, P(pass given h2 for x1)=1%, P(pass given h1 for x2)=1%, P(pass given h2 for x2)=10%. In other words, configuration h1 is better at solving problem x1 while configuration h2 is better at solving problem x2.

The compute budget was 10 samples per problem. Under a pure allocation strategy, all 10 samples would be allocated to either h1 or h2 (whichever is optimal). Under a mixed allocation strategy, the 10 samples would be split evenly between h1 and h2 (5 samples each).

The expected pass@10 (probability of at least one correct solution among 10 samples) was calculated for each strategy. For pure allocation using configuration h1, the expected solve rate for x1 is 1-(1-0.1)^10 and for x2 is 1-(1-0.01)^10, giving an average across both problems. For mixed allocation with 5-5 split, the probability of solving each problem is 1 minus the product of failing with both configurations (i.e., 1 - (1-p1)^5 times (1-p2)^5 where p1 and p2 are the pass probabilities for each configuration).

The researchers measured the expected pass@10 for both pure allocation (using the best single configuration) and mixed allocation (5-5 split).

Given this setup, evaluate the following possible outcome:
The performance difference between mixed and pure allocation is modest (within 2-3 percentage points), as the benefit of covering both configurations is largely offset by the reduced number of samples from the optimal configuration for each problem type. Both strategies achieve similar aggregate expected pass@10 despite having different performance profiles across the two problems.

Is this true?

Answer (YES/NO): NO